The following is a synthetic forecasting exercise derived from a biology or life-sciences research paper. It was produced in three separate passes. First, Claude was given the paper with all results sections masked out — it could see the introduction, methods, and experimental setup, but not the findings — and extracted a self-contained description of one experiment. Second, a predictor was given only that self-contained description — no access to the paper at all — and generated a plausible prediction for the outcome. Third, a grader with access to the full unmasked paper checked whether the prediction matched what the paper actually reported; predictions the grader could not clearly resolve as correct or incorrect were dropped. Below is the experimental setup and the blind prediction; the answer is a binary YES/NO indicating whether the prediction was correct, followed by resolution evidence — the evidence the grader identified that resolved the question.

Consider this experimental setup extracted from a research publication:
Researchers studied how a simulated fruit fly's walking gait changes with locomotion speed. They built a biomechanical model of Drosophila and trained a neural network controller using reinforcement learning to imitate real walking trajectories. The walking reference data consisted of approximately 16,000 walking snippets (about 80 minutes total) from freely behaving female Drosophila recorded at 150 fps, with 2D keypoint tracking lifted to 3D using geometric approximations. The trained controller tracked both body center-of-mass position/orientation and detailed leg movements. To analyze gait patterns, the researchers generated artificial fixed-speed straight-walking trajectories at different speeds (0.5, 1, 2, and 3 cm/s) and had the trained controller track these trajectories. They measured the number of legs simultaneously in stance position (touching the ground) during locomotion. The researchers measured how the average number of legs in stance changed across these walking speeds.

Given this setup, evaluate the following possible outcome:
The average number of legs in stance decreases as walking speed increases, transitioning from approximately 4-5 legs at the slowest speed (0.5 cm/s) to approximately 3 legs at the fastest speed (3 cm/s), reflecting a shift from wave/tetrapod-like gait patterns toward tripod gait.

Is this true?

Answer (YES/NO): NO